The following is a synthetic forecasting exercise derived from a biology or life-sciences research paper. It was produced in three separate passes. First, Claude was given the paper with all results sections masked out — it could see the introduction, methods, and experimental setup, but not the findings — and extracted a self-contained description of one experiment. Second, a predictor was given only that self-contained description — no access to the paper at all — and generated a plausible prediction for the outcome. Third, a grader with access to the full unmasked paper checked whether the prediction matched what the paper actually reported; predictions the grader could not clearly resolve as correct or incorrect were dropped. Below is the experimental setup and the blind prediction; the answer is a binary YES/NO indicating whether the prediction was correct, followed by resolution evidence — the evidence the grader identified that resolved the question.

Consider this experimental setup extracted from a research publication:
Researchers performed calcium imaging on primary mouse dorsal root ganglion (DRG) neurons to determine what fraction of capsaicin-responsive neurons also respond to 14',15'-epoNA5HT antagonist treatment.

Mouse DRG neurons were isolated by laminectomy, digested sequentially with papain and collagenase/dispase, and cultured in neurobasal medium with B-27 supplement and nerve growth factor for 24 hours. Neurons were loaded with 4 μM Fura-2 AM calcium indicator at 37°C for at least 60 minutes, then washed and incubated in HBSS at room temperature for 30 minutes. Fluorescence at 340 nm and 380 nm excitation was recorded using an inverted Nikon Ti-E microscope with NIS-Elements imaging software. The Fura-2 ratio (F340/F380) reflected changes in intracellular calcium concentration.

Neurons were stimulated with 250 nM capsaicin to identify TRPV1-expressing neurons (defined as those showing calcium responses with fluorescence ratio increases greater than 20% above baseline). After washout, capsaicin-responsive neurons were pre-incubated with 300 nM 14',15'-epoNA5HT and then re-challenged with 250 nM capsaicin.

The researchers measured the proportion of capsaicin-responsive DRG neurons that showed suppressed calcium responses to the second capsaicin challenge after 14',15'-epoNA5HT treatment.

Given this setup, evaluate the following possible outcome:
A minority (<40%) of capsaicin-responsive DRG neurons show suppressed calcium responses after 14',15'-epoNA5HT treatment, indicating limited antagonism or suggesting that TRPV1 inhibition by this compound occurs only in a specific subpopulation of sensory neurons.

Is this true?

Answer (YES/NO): NO